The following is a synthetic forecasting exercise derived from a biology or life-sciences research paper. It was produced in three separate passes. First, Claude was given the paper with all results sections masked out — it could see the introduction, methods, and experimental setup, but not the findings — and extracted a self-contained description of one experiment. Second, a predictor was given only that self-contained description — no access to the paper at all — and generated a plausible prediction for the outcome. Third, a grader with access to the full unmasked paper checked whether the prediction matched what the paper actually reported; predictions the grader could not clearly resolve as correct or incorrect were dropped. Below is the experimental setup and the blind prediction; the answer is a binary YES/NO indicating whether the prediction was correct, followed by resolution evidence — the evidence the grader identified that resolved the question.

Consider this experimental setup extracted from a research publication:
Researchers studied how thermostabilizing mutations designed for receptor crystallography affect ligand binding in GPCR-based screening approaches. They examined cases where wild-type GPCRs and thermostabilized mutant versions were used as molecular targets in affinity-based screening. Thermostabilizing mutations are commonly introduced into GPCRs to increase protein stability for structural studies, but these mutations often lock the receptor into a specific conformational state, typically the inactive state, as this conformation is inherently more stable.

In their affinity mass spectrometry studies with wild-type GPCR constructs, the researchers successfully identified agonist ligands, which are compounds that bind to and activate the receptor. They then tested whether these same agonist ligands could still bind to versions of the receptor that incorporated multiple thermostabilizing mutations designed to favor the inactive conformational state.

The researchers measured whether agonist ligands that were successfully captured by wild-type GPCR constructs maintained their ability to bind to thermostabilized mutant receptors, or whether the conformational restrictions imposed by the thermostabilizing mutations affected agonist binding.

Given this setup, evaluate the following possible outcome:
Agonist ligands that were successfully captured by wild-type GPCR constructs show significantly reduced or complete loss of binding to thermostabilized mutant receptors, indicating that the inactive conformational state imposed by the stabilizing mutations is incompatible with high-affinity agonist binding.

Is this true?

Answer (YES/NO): YES